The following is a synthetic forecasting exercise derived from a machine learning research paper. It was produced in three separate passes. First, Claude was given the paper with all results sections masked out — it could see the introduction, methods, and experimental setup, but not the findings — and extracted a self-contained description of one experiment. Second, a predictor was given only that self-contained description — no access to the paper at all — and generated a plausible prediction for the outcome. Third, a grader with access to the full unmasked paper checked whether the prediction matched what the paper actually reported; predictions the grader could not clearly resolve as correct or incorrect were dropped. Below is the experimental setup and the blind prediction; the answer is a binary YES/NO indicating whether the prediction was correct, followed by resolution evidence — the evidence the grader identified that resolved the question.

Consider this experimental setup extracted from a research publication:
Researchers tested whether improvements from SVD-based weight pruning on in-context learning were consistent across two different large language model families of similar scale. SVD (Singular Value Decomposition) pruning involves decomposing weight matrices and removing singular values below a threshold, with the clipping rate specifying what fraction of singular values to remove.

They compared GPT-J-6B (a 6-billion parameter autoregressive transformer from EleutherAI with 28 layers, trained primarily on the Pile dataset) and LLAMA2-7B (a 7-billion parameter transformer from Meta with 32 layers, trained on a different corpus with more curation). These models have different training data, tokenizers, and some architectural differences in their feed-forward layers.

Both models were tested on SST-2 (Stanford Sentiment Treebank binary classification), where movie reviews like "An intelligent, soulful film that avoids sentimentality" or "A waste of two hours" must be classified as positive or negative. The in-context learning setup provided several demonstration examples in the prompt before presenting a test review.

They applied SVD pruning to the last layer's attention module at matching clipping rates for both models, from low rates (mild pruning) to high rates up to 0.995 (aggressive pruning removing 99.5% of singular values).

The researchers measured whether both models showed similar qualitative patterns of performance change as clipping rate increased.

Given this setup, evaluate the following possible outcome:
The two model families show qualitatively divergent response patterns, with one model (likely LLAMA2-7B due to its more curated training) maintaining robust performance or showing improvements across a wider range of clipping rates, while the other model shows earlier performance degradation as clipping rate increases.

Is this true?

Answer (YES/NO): NO